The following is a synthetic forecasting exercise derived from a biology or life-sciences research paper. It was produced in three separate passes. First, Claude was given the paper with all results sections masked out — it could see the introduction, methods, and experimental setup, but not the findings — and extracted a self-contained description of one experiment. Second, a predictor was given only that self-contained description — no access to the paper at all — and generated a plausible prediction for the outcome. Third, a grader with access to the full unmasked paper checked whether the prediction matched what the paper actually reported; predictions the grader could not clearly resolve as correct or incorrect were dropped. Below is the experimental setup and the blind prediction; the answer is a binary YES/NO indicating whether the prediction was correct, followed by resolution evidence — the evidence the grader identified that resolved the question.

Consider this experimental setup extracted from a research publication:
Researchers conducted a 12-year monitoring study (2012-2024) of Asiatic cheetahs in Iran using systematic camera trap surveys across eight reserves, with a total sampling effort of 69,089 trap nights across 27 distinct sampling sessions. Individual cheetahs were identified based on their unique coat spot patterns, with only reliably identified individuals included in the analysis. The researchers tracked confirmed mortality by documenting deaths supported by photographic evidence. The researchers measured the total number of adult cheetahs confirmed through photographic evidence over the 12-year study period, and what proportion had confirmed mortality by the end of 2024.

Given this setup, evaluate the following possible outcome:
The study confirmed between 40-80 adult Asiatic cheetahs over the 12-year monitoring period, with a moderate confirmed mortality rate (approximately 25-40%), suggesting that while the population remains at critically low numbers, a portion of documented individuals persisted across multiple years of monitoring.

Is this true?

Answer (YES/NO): NO